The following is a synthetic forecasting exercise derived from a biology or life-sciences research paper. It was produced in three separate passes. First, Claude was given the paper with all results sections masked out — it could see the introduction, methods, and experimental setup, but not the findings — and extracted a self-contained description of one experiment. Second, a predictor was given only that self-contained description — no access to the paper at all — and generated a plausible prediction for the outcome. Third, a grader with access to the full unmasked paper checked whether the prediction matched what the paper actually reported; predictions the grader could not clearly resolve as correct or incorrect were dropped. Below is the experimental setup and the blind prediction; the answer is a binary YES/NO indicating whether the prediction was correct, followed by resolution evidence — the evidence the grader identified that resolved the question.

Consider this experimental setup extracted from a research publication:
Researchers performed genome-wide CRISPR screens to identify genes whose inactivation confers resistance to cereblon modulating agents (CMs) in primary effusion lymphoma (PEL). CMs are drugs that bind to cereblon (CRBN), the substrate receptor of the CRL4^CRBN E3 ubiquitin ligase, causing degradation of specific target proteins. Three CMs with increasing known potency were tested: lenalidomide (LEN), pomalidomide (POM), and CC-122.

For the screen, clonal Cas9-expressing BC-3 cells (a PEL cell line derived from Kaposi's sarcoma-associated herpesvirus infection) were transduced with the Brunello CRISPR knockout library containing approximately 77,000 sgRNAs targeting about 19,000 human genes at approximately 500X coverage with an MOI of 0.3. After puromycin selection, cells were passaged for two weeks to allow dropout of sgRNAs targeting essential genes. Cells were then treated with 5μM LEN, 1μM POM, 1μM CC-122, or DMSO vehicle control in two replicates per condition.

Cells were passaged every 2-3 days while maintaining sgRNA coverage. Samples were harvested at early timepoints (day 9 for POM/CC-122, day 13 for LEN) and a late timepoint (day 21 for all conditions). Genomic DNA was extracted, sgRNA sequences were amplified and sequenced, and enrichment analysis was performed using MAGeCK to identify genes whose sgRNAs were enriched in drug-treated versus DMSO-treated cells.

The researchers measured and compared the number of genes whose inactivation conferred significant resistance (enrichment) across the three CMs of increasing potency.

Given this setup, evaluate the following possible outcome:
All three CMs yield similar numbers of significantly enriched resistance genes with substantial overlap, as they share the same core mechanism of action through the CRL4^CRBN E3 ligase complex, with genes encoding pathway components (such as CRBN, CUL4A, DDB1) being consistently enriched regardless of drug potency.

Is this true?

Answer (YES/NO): NO